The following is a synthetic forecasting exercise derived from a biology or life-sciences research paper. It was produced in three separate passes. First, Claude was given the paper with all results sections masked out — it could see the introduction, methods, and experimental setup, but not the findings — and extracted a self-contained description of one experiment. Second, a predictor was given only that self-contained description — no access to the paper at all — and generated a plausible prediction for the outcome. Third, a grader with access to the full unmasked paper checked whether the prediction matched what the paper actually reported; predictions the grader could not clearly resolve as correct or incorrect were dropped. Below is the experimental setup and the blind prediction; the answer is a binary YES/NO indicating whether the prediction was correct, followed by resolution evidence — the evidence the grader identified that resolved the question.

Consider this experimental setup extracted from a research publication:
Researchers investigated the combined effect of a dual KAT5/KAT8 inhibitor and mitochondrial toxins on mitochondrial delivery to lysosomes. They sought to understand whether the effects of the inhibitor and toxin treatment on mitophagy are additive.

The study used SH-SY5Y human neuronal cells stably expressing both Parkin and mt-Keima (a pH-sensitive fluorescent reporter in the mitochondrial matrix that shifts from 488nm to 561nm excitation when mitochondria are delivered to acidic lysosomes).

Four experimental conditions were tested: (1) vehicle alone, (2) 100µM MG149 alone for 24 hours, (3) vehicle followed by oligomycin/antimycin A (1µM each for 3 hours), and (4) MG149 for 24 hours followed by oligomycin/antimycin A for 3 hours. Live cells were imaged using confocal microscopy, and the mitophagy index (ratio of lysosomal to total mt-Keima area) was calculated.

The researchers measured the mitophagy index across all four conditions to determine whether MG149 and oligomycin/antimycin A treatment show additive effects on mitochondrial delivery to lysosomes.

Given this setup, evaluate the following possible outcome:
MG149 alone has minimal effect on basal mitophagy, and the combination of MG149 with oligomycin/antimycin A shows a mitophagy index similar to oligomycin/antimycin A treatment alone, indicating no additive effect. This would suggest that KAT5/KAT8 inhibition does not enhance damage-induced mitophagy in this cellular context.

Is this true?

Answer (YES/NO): NO